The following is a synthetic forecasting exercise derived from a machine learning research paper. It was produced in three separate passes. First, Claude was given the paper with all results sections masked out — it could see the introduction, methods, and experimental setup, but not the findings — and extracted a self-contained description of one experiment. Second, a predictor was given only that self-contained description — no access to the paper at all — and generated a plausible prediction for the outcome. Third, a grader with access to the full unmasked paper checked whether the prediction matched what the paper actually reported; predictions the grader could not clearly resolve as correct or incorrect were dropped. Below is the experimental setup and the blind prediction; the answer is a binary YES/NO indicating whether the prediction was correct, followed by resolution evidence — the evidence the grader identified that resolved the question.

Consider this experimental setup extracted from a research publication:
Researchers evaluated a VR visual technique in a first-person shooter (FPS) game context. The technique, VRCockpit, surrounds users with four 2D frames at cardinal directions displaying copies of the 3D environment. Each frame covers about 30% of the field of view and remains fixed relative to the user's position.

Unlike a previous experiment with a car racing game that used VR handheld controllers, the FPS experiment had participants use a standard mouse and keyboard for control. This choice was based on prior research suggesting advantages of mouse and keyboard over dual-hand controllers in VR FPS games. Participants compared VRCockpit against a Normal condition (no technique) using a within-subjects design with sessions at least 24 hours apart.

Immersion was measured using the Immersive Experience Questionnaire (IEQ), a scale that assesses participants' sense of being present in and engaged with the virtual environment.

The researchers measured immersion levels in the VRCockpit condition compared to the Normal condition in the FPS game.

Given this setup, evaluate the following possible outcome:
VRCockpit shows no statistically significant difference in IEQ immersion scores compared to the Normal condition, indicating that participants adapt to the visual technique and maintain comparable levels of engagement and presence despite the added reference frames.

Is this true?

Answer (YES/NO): YES